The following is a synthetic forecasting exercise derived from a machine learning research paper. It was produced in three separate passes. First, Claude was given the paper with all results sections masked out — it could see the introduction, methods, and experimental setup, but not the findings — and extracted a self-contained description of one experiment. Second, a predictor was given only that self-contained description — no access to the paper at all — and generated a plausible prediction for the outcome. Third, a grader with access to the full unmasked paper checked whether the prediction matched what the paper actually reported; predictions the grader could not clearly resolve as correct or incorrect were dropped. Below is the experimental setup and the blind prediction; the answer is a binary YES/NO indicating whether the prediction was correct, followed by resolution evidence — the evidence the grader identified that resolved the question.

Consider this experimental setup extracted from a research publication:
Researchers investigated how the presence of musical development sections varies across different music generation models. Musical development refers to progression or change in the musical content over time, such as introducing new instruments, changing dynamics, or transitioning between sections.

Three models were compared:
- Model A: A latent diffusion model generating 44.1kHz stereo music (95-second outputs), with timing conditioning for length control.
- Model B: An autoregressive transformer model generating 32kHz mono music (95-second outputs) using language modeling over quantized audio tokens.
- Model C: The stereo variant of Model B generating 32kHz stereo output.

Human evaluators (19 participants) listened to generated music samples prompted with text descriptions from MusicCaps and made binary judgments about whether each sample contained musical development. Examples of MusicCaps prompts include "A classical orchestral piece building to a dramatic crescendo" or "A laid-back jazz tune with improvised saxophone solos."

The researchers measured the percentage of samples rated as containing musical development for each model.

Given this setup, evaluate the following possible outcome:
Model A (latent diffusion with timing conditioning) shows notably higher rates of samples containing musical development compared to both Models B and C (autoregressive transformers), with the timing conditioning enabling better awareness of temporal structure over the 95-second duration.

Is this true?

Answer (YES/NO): NO